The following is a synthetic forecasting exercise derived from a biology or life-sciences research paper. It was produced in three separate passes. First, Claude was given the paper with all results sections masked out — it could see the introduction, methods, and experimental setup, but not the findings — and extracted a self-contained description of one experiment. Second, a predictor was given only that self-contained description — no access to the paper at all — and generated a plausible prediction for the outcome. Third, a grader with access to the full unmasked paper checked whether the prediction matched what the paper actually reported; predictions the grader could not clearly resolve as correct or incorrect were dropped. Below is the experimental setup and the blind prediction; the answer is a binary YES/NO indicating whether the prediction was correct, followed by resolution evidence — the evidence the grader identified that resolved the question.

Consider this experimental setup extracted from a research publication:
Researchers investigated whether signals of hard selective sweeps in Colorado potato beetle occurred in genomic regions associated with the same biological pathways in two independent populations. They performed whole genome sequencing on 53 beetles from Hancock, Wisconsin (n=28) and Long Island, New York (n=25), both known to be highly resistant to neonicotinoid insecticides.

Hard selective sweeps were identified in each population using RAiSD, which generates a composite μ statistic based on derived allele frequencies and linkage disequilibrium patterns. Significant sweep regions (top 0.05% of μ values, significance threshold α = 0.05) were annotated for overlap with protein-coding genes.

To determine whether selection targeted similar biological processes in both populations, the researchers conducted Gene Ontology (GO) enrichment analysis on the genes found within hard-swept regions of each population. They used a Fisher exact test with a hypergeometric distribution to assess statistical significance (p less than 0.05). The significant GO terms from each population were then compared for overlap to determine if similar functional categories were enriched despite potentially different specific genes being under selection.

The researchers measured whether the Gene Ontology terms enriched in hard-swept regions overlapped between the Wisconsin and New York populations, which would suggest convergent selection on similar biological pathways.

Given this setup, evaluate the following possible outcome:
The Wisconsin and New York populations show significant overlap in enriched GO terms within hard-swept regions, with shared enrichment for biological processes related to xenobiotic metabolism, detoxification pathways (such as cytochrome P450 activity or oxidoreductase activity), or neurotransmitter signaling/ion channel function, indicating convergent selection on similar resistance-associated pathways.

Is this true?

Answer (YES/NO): NO